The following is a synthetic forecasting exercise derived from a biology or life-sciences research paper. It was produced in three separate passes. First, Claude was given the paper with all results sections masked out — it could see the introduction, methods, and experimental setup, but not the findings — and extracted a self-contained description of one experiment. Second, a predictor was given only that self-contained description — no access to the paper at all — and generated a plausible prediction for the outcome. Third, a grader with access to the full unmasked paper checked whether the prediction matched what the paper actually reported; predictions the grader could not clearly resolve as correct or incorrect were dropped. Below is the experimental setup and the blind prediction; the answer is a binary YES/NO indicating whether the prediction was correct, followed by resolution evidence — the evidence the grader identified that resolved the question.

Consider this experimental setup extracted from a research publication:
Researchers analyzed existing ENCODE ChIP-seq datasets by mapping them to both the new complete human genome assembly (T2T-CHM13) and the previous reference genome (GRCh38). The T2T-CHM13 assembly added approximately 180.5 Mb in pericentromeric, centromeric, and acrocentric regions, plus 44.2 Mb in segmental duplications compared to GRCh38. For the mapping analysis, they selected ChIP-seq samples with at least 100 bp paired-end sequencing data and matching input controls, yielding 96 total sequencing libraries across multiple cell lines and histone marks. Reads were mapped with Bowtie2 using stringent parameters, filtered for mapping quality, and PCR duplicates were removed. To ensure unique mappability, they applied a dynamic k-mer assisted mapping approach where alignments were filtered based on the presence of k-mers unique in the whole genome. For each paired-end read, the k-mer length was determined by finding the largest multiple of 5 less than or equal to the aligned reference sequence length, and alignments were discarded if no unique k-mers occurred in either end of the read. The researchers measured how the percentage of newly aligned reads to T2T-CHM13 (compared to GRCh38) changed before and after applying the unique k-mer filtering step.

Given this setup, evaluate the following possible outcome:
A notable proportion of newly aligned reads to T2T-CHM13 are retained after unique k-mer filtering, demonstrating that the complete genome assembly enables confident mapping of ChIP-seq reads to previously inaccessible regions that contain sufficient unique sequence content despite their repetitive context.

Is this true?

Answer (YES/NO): YES